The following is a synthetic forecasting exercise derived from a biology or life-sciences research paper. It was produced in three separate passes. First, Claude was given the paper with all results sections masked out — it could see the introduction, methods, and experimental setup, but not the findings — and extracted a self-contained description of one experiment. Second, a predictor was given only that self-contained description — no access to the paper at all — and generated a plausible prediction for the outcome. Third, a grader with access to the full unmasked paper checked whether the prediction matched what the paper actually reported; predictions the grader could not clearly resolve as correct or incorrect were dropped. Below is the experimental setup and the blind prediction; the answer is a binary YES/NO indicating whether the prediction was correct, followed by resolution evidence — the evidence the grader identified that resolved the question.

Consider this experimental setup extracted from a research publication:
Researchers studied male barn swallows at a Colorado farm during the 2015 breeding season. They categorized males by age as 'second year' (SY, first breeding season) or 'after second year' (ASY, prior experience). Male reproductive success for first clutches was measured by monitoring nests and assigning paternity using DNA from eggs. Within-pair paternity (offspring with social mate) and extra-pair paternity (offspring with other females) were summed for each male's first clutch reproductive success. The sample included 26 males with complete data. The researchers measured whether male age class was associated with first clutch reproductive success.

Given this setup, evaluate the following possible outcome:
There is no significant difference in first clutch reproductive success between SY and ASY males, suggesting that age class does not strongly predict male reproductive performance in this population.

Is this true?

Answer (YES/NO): NO